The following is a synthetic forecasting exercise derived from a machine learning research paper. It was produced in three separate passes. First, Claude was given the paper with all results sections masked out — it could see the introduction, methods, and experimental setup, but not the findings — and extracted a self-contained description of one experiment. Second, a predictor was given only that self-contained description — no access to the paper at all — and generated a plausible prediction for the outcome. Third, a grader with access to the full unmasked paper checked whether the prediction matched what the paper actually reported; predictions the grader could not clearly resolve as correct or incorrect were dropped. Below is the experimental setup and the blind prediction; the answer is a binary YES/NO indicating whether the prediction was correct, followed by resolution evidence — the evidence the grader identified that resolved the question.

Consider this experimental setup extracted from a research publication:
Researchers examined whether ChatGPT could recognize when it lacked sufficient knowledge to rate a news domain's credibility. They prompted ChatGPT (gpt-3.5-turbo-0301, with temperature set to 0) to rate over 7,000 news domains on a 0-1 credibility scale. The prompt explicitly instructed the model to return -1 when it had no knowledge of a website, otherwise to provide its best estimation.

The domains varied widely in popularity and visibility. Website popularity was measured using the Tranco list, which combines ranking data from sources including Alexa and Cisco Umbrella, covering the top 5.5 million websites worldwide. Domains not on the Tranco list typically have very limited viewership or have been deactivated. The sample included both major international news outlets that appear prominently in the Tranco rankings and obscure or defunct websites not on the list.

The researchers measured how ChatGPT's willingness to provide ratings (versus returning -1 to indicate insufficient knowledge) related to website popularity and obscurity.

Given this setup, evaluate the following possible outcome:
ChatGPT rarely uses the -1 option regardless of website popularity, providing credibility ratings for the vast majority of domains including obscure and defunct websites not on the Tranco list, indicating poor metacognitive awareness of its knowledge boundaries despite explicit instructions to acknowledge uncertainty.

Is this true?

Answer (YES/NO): NO